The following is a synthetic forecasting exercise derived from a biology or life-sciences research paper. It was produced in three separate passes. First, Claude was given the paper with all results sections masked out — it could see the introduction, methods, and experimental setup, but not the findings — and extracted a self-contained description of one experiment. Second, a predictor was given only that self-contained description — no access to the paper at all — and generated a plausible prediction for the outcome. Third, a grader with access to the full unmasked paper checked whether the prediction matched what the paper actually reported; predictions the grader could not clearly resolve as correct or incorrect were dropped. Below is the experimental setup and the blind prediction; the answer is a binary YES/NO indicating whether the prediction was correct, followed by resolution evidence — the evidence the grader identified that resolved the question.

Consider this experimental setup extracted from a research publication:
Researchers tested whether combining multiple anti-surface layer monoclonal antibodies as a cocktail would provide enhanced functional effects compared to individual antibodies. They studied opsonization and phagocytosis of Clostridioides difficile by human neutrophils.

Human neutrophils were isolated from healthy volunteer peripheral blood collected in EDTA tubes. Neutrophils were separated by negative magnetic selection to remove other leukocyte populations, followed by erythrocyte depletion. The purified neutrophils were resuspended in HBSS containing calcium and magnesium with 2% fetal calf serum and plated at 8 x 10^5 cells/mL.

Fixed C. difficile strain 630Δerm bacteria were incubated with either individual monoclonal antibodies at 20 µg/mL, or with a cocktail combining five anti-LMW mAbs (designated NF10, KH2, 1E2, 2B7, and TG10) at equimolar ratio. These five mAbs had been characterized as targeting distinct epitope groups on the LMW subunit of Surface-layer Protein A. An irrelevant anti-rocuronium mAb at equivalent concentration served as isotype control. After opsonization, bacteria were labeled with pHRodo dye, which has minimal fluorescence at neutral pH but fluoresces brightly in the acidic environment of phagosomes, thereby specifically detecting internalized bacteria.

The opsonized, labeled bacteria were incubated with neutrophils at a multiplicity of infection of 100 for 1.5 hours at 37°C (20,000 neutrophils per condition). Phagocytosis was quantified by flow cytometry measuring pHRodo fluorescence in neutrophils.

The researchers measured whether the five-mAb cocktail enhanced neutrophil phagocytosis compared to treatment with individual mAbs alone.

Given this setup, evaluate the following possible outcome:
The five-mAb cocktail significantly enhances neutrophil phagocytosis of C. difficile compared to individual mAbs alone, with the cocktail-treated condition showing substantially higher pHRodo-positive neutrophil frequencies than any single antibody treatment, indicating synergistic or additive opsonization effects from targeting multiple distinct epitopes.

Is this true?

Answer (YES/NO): NO